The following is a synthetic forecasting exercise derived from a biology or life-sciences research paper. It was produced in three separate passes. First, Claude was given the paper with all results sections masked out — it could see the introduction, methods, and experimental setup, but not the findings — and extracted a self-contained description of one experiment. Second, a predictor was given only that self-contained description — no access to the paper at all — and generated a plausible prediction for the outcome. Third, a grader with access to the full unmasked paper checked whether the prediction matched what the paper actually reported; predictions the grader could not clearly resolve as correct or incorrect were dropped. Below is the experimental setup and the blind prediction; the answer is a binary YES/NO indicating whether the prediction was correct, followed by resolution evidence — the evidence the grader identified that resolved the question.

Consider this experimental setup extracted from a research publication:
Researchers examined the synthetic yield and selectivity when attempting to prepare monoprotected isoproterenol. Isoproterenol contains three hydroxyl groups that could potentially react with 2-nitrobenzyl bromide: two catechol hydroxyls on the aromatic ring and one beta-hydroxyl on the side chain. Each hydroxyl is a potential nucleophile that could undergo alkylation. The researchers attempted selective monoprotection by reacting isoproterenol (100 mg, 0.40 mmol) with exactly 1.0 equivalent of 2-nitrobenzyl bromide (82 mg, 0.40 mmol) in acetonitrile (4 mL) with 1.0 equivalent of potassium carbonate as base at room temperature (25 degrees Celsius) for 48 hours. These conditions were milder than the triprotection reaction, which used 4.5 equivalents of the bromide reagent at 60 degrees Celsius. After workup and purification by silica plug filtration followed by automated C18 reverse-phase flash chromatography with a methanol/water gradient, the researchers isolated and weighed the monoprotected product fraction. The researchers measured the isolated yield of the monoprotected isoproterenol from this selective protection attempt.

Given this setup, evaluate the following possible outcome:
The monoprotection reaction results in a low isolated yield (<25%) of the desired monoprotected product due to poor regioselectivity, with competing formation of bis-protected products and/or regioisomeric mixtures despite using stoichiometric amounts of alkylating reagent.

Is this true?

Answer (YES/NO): YES